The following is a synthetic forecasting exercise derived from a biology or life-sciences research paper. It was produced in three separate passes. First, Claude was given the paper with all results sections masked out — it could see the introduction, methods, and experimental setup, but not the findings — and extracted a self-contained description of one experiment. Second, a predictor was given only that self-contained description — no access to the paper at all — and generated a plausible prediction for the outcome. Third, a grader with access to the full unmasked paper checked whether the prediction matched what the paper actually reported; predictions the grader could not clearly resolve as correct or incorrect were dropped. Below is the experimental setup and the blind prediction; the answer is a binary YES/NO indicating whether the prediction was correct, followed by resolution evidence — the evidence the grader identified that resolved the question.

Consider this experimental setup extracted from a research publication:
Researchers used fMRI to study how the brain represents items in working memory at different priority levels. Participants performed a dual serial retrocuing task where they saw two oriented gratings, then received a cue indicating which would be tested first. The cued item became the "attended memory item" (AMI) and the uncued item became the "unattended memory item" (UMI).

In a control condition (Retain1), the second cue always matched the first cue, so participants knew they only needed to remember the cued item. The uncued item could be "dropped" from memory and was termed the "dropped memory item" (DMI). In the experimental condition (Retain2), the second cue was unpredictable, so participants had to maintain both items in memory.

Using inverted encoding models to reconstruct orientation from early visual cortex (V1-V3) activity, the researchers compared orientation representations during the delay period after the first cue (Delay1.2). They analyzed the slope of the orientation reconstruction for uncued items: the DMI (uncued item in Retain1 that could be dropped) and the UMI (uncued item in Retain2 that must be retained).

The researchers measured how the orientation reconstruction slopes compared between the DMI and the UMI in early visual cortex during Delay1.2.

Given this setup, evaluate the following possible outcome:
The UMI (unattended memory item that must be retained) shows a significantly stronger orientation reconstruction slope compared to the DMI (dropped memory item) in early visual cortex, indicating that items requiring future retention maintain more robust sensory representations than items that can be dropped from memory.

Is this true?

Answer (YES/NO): NO